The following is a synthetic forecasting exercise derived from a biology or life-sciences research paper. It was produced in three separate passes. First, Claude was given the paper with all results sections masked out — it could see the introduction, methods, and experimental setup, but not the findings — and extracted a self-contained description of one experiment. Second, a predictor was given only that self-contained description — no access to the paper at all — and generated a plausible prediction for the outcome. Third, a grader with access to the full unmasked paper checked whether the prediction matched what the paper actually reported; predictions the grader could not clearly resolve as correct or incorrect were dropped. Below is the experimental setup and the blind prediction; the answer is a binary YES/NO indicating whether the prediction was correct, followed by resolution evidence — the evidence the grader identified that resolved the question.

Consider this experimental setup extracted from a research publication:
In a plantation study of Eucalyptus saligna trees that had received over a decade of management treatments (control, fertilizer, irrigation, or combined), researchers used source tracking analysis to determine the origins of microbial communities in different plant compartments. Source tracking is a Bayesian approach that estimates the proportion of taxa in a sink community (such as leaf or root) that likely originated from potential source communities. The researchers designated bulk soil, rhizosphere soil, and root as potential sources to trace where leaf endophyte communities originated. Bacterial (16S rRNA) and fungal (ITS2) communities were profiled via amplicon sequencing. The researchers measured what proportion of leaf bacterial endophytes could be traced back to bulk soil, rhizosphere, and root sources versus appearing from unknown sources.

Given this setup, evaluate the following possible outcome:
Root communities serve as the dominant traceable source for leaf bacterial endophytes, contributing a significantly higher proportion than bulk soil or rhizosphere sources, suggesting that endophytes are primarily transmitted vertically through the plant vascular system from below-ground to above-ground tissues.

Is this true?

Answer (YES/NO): YES